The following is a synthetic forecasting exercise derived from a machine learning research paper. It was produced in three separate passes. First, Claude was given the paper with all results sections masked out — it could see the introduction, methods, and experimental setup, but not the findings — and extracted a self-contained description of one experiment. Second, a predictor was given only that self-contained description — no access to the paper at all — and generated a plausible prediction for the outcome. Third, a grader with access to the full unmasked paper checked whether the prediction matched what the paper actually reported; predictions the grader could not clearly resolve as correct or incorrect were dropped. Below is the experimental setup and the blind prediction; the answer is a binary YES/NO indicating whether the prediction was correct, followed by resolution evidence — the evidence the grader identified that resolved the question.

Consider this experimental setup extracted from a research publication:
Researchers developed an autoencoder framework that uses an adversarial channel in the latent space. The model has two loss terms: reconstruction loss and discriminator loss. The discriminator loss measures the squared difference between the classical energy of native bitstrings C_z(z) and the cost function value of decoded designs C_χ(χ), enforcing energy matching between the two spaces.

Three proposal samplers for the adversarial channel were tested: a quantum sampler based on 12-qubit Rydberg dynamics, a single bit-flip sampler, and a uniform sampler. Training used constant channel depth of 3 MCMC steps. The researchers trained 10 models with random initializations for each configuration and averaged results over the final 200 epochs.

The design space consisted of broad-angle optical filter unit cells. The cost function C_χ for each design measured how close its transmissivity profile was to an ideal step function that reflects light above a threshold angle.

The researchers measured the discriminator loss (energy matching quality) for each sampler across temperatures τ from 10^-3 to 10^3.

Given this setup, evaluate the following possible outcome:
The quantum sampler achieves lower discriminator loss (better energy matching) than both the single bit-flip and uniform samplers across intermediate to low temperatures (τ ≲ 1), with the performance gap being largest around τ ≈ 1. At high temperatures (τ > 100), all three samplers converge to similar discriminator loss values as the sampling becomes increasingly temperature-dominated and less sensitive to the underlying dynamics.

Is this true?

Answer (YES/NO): NO